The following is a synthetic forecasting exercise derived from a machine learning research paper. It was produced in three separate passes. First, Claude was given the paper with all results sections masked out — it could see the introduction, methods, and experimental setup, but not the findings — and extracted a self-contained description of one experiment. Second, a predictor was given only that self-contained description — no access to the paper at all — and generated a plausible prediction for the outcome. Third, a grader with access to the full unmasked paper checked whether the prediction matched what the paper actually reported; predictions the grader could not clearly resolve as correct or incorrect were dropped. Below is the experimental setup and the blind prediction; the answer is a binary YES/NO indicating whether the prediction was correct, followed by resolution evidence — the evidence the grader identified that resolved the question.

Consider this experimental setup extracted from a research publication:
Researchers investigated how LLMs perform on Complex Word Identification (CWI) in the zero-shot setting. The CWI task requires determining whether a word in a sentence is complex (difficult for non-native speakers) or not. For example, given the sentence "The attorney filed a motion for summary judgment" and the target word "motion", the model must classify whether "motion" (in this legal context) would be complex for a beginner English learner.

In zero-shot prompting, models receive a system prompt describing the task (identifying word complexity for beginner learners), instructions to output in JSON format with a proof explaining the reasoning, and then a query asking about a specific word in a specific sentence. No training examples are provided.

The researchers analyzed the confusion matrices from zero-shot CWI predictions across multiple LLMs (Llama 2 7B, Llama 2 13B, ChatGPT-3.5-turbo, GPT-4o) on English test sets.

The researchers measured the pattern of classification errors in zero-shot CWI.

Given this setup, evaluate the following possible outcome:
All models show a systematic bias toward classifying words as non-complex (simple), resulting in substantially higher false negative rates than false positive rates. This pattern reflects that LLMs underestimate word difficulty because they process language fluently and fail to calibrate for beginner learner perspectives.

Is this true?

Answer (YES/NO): NO